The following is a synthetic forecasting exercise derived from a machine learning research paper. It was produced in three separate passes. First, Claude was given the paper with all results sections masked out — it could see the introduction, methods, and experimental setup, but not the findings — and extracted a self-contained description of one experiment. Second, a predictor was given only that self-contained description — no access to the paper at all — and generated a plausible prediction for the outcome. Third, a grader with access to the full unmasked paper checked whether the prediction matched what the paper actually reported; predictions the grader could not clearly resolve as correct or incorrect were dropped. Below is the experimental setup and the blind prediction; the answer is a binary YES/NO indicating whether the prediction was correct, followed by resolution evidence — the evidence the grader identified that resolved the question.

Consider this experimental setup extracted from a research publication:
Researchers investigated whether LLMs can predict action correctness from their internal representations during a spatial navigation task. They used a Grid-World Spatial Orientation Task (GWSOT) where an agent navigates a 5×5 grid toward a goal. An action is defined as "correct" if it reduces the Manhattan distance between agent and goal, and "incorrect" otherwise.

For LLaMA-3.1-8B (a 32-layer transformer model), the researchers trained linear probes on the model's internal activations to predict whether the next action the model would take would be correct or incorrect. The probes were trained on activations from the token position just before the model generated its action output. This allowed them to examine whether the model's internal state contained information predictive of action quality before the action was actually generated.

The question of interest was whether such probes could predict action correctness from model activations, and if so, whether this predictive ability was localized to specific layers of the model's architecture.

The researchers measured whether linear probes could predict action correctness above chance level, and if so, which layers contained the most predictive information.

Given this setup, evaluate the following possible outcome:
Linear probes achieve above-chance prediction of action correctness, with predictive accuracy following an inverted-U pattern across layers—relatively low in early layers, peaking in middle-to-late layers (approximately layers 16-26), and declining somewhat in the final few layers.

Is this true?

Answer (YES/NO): NO